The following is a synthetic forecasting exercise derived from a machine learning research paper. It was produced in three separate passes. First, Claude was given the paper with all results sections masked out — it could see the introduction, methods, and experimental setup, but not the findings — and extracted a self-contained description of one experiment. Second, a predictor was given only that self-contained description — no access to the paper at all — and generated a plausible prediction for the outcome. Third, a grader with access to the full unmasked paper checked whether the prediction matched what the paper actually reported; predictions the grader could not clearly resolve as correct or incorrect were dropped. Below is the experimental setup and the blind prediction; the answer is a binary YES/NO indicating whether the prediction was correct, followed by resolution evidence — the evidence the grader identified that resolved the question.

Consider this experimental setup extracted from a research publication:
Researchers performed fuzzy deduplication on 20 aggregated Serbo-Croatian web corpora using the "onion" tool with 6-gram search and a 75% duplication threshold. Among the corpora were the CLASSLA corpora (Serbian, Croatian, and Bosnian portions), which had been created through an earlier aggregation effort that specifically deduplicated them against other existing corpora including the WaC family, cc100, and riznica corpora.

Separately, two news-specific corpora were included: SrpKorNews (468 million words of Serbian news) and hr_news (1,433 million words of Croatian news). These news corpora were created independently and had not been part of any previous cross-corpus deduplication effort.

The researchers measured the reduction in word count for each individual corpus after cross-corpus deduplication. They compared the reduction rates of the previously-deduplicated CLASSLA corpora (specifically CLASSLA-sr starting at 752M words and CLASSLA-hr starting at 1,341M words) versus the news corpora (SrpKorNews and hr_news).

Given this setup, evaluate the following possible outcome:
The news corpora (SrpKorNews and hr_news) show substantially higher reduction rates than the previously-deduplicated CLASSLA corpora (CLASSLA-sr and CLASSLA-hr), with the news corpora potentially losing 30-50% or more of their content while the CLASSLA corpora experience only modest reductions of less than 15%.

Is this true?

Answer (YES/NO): NO